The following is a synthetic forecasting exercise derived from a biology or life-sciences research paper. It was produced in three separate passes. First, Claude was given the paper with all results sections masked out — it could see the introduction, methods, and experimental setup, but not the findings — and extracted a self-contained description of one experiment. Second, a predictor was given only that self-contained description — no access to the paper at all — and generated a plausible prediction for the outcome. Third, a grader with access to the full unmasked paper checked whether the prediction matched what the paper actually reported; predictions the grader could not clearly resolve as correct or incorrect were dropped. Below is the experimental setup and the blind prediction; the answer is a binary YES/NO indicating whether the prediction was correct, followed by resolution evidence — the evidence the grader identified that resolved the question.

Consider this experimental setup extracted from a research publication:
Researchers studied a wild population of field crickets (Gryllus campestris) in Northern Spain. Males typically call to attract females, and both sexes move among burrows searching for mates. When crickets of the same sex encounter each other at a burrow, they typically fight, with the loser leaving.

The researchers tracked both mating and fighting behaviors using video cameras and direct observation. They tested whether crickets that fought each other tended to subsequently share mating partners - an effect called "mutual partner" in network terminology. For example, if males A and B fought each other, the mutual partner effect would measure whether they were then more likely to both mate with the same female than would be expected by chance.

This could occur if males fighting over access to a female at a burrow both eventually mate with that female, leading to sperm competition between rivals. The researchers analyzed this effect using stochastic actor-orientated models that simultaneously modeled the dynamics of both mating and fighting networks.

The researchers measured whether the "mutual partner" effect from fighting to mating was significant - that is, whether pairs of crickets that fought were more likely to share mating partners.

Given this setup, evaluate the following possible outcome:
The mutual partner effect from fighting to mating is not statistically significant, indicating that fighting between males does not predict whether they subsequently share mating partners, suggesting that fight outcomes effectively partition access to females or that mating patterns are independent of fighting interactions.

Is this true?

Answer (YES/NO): YES